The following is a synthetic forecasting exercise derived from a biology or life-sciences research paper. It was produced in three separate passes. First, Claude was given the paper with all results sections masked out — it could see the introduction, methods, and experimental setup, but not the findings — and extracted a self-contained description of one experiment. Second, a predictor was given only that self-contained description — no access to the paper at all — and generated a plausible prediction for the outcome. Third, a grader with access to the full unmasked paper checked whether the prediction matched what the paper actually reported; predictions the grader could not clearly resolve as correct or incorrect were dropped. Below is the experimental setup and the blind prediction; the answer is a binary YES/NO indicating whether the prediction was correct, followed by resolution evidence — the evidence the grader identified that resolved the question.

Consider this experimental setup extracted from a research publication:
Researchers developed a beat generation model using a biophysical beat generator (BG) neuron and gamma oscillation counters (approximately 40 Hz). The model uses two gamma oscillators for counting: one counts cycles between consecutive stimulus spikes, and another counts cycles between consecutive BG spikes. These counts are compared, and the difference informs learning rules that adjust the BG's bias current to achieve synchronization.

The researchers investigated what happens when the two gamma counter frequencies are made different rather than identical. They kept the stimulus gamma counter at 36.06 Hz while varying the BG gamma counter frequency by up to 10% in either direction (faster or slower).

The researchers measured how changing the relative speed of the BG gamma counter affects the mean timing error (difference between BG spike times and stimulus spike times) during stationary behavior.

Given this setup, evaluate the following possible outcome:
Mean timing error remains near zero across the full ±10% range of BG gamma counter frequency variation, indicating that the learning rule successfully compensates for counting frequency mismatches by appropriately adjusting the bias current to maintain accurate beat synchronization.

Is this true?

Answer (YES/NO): NO